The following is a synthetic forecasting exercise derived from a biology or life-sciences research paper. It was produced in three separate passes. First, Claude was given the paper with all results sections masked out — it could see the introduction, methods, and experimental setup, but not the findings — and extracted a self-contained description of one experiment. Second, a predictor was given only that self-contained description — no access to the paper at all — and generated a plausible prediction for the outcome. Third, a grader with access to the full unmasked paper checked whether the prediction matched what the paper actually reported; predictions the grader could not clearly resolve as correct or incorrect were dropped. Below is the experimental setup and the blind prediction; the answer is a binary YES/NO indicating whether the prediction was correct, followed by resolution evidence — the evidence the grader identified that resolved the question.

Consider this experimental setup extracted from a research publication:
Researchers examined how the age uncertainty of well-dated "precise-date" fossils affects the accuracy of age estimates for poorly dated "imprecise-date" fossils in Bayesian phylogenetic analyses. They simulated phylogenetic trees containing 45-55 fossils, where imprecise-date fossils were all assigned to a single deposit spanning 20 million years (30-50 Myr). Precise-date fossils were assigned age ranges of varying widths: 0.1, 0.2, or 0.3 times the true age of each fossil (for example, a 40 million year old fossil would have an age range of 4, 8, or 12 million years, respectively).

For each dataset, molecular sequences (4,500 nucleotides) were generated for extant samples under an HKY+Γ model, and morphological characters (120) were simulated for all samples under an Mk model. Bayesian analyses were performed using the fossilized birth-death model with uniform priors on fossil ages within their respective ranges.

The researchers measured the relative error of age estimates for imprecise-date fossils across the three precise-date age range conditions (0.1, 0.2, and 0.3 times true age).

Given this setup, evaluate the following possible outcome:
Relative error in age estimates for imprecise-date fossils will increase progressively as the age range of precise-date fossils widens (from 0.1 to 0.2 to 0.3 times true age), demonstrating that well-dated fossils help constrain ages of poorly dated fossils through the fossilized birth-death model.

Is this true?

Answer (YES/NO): NO